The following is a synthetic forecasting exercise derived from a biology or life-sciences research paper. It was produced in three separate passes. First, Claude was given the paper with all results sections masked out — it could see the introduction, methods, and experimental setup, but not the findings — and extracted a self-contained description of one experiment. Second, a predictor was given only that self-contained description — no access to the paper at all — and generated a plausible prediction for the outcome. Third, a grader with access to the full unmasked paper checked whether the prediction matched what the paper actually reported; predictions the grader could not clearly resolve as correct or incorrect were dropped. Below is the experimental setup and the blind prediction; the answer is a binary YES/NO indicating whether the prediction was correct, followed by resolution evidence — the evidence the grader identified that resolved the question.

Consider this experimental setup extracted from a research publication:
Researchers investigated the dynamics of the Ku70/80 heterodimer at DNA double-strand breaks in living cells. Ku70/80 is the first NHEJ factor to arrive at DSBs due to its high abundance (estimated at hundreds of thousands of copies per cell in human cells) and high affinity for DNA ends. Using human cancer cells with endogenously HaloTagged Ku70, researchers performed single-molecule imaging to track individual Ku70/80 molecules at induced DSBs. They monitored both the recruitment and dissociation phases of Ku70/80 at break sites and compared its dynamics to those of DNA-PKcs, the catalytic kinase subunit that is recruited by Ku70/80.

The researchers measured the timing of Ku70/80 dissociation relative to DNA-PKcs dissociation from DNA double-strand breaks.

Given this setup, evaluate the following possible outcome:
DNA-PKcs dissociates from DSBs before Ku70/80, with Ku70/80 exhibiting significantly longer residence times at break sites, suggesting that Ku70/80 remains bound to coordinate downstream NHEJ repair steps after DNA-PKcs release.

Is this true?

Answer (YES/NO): YES